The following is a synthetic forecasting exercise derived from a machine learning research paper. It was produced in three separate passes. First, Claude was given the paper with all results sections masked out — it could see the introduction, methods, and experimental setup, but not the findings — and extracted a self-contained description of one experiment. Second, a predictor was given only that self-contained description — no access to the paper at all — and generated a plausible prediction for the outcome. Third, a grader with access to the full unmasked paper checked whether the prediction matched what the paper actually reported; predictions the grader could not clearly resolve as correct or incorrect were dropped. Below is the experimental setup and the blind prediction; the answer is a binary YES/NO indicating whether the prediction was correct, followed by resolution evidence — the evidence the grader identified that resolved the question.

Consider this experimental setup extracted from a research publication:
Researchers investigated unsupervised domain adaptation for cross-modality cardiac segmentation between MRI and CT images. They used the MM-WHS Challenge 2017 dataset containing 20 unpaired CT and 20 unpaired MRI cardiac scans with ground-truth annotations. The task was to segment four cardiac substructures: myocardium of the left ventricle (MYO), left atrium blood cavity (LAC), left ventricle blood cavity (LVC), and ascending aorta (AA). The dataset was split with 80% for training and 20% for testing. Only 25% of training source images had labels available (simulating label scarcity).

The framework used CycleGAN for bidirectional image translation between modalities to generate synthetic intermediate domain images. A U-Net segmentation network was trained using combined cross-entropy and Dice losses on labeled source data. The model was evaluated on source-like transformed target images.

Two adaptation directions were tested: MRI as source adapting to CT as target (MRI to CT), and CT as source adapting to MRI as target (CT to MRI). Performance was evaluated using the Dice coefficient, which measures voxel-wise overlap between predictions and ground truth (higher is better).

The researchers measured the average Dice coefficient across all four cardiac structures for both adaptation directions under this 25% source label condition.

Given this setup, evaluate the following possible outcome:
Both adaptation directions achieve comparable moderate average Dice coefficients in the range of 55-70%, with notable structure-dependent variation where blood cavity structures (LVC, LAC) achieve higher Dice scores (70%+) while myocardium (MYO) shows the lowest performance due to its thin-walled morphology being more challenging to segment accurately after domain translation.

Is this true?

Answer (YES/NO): NO